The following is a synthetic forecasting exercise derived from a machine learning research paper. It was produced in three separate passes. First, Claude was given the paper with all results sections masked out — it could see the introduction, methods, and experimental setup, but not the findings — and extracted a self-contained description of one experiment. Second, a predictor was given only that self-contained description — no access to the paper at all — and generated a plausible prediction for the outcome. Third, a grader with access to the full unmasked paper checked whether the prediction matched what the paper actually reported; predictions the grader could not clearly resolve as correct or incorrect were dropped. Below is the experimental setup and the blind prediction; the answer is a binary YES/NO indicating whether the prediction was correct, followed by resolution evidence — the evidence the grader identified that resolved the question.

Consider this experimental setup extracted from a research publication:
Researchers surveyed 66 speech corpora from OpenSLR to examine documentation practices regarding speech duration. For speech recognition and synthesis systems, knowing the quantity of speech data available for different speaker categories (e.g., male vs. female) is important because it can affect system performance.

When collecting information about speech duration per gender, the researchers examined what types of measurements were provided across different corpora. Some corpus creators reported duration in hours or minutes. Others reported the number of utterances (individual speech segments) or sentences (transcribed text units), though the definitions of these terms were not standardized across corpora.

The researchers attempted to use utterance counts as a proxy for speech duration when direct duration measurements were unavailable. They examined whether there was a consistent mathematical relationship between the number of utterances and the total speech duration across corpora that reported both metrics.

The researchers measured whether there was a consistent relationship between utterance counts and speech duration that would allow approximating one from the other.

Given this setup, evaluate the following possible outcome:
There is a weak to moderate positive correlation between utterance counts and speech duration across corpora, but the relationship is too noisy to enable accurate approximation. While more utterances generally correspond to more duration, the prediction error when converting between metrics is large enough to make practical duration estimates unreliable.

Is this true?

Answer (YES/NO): NO